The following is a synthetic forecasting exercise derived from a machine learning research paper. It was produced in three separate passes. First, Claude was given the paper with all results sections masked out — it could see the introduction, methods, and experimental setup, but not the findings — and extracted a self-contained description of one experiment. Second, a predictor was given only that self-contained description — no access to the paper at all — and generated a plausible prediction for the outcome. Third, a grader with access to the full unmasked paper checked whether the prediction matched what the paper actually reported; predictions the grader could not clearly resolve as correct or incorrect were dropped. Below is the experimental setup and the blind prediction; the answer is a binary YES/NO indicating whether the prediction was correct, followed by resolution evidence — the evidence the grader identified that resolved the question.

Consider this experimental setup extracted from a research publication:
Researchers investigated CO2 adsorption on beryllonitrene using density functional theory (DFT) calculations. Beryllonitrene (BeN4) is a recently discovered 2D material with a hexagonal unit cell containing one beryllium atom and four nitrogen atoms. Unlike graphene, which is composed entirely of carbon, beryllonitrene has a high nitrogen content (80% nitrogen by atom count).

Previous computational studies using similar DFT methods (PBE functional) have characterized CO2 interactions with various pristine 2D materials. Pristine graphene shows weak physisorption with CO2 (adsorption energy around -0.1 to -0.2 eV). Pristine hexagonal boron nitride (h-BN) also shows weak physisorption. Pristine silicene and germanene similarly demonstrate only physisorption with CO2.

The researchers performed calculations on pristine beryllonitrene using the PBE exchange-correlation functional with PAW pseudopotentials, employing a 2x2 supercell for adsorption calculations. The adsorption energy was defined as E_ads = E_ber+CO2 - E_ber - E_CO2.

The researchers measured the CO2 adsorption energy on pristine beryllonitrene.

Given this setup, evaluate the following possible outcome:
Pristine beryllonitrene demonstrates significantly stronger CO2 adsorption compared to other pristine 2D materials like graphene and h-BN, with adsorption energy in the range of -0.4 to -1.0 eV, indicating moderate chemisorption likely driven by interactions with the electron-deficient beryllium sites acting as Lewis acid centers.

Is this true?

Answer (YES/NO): NO